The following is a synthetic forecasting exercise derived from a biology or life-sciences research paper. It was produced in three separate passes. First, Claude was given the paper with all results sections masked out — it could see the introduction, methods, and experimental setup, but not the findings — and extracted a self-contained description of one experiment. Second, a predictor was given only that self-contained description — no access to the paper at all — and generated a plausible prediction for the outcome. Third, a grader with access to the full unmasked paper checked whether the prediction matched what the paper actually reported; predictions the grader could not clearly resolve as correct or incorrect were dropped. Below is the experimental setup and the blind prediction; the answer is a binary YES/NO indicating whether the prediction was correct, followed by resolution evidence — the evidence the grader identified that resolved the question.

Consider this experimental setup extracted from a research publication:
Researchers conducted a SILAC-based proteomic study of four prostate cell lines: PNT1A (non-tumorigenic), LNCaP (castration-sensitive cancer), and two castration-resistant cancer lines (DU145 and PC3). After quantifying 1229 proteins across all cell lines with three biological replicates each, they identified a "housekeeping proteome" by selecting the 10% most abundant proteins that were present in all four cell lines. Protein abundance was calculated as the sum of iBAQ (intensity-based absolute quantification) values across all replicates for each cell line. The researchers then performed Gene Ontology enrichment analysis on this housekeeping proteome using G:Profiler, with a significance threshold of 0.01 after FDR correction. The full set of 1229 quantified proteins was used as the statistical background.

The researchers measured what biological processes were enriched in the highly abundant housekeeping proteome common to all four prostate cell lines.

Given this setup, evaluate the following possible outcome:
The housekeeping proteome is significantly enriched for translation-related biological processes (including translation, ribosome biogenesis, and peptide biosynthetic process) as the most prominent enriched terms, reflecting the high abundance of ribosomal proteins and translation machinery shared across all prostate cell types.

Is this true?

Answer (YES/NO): NO